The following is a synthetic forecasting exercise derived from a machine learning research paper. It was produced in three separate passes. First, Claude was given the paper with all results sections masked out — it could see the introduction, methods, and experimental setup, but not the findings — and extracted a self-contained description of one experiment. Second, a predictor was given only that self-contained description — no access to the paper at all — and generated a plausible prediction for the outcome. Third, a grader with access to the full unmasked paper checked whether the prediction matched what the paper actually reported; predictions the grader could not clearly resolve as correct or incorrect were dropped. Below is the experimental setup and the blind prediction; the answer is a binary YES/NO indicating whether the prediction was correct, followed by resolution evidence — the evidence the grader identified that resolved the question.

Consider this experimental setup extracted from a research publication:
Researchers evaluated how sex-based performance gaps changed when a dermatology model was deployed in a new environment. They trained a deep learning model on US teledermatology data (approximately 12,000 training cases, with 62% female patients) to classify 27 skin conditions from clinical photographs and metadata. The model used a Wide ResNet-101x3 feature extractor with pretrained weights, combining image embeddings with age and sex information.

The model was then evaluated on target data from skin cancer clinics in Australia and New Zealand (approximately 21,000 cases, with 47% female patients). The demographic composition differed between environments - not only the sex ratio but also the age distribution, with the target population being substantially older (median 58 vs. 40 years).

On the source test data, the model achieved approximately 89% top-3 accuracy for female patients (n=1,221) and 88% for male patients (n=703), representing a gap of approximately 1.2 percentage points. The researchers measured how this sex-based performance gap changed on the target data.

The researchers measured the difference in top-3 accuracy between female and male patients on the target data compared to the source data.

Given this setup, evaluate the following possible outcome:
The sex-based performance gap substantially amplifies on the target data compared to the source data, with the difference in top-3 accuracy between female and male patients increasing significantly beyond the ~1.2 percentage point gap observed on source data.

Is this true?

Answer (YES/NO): NO